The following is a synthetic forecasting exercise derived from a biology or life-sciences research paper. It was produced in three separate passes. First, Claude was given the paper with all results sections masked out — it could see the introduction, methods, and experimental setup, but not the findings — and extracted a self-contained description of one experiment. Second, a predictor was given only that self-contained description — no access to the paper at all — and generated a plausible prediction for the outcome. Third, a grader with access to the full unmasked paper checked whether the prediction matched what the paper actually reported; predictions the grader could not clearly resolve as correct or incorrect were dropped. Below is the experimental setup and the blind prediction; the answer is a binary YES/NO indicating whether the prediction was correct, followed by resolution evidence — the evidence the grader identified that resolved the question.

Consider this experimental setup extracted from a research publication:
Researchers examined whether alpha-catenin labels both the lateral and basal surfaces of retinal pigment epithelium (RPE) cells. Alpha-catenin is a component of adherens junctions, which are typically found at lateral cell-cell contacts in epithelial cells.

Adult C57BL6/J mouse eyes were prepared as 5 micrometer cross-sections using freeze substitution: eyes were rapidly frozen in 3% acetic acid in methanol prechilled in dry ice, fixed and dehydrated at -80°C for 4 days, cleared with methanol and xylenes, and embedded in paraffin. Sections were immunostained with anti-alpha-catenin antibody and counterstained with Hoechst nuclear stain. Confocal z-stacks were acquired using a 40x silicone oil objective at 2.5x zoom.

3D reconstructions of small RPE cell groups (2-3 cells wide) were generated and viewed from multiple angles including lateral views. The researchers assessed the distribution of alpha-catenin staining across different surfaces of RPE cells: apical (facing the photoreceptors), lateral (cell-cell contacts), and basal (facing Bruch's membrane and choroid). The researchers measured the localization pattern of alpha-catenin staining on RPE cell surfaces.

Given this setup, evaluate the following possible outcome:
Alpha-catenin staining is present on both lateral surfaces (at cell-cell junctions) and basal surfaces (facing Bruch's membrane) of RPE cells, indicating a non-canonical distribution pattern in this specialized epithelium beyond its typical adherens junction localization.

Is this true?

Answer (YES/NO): YES